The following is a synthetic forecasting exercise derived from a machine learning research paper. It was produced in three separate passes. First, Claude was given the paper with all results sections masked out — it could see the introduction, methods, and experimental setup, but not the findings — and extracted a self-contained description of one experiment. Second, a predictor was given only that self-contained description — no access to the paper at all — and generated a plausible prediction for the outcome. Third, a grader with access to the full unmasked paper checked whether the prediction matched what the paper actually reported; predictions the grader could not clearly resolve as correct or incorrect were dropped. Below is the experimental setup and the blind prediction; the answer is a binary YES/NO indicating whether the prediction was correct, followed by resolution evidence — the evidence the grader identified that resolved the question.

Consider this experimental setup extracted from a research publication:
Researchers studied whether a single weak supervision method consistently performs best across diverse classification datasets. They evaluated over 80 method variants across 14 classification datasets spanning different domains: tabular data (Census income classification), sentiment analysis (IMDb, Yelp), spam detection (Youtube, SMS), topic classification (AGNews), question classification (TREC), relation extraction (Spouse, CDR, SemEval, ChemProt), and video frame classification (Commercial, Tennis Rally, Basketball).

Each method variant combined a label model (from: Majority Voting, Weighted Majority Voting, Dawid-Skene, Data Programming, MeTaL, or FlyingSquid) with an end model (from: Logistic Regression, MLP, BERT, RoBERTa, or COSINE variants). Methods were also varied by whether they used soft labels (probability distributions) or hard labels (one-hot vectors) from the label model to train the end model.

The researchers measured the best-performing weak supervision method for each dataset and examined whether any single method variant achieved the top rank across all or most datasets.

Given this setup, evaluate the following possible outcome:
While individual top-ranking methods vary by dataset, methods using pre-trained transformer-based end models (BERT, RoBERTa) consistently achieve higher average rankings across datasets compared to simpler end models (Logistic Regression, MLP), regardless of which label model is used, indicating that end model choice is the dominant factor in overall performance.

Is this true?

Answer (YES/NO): NO